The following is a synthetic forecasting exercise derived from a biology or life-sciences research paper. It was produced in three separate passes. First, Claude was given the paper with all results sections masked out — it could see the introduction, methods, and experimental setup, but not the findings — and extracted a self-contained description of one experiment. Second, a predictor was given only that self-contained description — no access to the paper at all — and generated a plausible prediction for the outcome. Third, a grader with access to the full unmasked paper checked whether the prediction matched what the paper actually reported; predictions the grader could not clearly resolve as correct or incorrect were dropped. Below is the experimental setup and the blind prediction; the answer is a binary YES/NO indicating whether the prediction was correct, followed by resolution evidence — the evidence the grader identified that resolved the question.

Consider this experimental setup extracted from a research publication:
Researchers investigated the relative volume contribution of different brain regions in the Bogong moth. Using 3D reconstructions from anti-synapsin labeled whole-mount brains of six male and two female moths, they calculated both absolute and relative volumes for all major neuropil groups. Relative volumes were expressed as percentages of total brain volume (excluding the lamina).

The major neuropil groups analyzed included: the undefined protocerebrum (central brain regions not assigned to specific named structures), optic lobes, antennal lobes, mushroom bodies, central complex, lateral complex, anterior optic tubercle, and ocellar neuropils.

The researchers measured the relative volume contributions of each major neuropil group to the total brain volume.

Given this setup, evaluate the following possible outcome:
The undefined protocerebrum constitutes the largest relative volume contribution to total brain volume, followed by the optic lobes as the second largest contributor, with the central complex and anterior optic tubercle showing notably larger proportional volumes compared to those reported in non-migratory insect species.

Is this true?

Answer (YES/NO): NO